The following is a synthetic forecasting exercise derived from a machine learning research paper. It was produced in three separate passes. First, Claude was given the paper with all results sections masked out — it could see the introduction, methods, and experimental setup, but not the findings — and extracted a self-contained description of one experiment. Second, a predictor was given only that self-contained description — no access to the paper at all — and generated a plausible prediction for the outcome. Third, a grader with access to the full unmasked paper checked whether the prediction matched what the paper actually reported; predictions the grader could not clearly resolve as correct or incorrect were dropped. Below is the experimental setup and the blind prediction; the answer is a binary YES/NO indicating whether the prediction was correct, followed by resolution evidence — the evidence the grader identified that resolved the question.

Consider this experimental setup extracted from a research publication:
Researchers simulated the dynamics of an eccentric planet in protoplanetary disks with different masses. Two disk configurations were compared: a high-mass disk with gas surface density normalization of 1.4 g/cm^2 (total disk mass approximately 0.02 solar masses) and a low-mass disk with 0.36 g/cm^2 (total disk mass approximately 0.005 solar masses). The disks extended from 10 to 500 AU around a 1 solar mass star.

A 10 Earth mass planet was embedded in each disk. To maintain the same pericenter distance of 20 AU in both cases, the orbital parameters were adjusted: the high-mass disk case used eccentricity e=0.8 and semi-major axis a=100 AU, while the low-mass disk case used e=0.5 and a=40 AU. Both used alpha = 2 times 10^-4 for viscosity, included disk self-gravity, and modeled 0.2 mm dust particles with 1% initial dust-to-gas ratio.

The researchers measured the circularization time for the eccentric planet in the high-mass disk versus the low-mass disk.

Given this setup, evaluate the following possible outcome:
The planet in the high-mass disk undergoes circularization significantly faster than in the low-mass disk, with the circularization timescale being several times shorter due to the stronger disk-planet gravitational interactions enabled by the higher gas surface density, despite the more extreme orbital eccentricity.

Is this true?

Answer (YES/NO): NO